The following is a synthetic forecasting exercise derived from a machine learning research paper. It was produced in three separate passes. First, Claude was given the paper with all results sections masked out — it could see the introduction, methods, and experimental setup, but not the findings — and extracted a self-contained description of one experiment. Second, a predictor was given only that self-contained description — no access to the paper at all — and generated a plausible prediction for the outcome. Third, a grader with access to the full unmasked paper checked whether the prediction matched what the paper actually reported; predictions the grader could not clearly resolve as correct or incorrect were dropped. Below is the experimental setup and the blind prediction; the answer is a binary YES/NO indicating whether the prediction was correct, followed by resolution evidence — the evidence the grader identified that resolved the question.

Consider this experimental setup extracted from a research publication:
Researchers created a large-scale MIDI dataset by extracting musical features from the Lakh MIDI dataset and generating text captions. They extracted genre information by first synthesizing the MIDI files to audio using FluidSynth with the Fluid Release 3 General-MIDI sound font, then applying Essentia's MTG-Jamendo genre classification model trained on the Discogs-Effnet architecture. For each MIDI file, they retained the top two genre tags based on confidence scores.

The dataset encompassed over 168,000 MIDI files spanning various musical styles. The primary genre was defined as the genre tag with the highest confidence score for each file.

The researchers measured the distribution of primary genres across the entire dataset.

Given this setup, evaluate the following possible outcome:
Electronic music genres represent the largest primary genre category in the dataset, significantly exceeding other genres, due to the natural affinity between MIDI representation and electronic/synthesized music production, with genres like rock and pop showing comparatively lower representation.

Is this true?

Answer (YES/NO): NO